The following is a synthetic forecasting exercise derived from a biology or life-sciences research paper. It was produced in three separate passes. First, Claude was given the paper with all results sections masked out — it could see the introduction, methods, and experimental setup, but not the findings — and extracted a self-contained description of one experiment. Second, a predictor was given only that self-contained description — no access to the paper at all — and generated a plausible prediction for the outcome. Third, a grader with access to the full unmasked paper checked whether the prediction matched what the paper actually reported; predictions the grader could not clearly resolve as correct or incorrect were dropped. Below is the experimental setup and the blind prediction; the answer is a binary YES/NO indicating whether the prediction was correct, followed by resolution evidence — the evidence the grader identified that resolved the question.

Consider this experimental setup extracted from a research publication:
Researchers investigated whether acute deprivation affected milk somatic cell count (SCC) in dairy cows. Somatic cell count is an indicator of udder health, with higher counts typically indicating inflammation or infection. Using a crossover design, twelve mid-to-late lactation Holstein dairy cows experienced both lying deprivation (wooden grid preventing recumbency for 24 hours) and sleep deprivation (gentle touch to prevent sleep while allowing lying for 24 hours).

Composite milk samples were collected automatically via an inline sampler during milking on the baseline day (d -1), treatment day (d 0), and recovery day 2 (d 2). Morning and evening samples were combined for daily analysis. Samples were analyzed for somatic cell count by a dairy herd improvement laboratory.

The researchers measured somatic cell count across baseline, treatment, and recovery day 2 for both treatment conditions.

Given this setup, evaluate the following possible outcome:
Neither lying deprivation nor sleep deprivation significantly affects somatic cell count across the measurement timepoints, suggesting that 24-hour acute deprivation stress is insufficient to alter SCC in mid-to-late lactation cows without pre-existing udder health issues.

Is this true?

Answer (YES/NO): YES